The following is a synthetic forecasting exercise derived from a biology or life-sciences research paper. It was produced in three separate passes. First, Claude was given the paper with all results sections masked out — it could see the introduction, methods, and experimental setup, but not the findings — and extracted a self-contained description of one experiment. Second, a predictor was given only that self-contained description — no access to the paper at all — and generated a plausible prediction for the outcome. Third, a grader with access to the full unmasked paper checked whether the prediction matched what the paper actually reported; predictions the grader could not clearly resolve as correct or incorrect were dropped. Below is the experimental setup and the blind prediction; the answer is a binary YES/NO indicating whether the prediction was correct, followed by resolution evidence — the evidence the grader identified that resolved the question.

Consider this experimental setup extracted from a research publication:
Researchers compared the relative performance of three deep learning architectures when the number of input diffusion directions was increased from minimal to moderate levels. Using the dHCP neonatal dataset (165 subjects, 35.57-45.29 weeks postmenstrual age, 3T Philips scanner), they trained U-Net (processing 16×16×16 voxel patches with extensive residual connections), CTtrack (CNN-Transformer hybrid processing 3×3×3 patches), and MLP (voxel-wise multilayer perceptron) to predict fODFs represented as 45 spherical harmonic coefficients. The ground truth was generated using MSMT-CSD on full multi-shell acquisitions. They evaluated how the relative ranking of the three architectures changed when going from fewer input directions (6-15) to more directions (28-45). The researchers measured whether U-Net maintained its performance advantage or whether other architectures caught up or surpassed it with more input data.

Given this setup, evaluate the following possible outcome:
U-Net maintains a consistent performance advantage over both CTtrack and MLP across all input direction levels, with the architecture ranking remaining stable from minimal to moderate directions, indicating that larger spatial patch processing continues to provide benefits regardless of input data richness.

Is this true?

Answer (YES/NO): NO